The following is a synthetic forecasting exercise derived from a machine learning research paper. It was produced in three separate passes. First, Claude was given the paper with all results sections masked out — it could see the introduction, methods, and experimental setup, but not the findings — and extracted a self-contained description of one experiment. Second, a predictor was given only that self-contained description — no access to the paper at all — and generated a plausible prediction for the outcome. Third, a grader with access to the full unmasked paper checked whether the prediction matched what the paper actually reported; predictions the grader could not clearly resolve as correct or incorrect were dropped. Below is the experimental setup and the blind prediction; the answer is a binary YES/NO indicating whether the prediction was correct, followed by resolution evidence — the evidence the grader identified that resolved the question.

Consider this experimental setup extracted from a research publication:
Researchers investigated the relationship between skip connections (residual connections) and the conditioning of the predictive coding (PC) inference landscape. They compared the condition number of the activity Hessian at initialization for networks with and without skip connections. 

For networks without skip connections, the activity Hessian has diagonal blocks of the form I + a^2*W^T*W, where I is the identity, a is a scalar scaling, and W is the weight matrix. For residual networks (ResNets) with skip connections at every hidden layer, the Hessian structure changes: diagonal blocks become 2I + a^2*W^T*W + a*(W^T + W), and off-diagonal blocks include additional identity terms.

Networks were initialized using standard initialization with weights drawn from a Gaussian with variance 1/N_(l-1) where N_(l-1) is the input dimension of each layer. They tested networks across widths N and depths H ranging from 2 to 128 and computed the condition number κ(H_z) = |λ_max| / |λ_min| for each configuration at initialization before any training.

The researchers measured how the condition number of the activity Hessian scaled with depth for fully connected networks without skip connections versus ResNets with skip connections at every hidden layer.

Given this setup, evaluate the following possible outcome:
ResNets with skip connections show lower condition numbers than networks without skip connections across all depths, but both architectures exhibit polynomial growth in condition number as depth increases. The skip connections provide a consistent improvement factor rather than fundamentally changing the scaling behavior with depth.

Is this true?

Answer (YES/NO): NO